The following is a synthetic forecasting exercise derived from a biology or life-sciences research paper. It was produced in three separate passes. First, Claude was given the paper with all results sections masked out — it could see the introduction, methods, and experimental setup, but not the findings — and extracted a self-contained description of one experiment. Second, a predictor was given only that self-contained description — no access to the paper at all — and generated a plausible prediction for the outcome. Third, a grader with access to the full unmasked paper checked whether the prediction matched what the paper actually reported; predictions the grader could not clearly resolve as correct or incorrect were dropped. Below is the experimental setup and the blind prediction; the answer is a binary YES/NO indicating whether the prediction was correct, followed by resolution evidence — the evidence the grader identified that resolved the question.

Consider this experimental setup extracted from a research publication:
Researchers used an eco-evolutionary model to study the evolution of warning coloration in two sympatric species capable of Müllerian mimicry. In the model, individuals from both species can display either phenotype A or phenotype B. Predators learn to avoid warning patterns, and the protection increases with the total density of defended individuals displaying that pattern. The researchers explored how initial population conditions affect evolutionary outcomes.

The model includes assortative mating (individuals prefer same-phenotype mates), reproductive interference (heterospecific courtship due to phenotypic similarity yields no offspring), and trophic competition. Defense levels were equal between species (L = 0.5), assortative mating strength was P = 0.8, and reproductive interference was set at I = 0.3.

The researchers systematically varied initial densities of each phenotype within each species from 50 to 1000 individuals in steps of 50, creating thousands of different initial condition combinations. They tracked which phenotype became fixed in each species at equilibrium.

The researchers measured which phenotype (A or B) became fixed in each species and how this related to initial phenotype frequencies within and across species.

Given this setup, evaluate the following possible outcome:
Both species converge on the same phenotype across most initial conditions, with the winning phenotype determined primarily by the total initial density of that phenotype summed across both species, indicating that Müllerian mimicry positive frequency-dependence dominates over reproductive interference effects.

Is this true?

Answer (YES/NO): NO